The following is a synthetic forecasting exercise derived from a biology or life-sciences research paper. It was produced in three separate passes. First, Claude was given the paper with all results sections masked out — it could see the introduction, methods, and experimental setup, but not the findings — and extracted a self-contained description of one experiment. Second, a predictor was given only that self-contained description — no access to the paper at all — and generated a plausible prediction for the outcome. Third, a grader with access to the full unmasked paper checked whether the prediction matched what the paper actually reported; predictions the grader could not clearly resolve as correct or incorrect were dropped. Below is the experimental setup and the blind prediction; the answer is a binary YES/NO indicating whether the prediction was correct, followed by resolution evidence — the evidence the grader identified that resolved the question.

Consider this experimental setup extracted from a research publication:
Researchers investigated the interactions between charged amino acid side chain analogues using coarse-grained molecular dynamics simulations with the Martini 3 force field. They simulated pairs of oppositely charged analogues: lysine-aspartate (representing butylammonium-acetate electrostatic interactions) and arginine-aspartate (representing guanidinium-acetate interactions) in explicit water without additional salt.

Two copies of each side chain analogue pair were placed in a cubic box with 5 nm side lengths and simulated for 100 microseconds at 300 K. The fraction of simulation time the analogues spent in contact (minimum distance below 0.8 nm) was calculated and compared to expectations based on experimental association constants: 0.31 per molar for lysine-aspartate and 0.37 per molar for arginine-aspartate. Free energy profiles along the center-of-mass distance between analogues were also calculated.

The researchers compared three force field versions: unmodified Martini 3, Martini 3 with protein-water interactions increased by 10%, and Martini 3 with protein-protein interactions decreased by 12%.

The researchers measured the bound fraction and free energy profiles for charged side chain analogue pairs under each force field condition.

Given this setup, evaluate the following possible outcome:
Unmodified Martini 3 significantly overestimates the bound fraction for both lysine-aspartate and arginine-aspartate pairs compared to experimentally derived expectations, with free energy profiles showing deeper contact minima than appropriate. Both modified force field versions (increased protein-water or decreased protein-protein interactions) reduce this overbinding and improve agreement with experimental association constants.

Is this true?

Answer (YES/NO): NO